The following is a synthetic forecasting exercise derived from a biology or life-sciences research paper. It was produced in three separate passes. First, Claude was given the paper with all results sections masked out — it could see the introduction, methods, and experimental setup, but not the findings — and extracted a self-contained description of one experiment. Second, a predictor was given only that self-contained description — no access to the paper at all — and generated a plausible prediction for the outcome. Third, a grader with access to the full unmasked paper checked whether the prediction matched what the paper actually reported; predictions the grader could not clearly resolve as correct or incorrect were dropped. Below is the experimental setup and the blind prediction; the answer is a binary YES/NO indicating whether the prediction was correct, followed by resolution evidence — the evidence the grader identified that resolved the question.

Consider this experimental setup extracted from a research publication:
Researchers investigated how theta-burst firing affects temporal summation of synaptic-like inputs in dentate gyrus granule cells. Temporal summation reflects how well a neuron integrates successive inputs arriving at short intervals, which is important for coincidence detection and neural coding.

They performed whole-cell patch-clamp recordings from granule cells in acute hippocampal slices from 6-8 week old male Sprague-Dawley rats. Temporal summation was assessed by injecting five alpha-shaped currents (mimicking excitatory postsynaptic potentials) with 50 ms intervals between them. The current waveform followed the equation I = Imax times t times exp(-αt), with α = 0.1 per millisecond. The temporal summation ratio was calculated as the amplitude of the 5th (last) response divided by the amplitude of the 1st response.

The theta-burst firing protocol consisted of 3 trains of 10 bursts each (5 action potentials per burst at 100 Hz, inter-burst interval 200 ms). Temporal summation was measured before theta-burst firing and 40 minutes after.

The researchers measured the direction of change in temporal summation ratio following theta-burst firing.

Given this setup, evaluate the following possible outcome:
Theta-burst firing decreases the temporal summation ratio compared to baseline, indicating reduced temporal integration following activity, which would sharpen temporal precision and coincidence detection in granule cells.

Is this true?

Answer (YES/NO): YES